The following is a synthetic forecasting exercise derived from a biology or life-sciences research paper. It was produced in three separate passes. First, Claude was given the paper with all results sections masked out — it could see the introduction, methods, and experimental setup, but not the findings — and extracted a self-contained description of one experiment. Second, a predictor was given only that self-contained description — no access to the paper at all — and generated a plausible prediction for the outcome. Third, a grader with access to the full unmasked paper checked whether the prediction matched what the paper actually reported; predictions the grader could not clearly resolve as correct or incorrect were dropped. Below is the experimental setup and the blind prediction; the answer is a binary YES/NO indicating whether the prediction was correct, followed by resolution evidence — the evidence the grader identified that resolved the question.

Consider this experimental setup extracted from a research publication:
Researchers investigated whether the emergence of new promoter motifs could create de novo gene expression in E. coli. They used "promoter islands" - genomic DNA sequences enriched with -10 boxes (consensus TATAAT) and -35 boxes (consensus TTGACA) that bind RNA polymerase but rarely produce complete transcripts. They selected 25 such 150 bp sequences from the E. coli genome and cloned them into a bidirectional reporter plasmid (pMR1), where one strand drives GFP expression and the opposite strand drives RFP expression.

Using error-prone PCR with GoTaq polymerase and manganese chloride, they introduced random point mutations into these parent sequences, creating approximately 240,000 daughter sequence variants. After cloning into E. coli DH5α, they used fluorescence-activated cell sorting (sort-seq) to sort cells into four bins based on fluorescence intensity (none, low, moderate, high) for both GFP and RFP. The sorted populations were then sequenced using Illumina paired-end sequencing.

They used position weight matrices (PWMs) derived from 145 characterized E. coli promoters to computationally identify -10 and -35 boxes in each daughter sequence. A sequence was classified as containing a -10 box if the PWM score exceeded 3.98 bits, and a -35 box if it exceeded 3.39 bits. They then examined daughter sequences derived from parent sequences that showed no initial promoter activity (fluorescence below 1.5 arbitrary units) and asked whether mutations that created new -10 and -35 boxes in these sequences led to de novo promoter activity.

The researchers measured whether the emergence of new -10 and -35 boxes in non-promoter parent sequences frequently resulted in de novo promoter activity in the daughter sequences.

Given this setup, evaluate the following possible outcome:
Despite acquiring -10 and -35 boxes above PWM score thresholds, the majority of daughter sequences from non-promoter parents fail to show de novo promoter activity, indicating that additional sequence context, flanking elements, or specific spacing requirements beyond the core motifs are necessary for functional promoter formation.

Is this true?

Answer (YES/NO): YES